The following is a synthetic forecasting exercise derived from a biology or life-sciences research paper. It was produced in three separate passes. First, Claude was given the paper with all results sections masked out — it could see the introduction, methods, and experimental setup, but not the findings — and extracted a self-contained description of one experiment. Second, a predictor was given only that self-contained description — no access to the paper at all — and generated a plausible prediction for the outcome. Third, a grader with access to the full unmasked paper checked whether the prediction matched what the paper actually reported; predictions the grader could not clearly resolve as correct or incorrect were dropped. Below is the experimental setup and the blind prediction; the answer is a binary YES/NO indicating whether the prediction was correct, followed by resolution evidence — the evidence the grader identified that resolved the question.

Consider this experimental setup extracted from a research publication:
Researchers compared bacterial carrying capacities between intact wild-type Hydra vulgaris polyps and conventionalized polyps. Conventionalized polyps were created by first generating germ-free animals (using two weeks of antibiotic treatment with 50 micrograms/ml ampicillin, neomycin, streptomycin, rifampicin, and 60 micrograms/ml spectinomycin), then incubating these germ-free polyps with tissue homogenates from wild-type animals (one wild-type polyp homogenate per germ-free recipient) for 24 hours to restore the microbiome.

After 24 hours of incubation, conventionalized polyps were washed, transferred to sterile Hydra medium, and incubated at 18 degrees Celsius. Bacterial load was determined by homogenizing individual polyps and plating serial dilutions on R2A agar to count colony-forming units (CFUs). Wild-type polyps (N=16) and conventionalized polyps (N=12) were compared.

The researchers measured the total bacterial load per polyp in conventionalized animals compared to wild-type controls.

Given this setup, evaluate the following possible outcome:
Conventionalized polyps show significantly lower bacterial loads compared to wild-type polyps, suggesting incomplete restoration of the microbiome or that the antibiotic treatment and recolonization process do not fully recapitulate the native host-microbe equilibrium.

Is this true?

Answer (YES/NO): NO